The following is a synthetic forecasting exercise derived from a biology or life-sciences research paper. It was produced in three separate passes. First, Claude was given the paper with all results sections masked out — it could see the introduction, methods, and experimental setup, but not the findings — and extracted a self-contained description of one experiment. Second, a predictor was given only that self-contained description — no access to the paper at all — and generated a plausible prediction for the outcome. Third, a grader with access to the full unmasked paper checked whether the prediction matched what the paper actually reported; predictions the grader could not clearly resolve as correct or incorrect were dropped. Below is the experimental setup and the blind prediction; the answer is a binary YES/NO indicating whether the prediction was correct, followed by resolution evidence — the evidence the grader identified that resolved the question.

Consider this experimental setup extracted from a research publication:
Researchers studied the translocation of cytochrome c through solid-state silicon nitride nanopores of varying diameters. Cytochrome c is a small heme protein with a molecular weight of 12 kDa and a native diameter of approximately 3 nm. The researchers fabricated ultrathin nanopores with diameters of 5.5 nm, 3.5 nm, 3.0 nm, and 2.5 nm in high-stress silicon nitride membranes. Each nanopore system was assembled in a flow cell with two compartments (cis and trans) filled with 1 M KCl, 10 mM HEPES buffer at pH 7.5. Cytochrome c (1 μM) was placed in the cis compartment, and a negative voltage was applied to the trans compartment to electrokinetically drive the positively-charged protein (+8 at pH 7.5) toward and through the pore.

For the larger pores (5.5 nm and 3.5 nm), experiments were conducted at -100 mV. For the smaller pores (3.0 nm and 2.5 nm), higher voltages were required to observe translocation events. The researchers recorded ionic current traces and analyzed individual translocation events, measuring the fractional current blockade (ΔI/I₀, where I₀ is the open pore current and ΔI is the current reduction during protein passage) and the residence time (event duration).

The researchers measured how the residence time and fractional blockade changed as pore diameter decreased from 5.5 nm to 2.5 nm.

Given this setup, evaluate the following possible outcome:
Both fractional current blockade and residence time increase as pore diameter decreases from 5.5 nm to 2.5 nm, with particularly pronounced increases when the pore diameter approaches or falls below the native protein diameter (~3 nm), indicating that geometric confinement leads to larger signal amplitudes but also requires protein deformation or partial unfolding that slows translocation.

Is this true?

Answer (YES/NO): NO